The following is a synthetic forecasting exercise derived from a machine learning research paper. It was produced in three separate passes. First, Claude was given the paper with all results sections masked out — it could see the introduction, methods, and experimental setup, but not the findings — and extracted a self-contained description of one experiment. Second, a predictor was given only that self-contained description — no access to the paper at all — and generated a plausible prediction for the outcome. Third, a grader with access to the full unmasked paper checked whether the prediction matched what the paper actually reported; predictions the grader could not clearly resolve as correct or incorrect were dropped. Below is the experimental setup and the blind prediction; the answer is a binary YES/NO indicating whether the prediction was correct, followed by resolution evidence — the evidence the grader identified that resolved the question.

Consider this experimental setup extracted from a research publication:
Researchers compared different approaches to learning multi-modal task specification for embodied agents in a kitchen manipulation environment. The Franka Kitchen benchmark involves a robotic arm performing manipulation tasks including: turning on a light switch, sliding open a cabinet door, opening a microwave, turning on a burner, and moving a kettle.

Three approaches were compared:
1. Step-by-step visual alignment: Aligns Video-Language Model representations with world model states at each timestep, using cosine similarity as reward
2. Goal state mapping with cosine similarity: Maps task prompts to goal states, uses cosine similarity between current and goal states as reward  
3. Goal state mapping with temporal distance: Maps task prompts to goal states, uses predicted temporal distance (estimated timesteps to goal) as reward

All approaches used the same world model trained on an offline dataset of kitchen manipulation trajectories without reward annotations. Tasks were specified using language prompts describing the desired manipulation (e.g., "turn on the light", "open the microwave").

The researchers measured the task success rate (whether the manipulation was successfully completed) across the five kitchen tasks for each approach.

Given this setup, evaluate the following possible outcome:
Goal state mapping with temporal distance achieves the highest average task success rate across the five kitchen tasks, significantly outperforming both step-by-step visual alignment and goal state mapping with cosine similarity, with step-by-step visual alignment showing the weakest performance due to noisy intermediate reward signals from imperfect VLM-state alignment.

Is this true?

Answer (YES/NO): NO